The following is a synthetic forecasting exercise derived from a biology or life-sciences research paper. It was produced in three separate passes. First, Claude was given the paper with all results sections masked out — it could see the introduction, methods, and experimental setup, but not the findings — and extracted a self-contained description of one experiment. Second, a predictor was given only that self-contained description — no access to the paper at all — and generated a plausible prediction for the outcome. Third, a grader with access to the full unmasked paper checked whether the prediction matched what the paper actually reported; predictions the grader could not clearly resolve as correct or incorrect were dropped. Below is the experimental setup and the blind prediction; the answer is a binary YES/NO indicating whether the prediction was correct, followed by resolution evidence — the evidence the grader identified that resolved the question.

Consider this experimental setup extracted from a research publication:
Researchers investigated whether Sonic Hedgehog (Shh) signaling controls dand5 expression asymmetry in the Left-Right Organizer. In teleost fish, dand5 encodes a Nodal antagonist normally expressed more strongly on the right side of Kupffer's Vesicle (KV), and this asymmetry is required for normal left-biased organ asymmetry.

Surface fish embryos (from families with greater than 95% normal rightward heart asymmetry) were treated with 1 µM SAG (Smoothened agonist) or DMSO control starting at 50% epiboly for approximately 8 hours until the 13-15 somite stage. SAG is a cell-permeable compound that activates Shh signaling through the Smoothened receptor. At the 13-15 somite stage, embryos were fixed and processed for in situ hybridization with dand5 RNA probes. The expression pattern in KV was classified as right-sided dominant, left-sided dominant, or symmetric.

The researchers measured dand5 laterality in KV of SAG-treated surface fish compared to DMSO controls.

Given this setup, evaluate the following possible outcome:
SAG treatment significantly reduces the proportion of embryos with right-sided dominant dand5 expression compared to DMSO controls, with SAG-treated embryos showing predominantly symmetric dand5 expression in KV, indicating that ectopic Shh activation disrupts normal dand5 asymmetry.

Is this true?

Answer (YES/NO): NO